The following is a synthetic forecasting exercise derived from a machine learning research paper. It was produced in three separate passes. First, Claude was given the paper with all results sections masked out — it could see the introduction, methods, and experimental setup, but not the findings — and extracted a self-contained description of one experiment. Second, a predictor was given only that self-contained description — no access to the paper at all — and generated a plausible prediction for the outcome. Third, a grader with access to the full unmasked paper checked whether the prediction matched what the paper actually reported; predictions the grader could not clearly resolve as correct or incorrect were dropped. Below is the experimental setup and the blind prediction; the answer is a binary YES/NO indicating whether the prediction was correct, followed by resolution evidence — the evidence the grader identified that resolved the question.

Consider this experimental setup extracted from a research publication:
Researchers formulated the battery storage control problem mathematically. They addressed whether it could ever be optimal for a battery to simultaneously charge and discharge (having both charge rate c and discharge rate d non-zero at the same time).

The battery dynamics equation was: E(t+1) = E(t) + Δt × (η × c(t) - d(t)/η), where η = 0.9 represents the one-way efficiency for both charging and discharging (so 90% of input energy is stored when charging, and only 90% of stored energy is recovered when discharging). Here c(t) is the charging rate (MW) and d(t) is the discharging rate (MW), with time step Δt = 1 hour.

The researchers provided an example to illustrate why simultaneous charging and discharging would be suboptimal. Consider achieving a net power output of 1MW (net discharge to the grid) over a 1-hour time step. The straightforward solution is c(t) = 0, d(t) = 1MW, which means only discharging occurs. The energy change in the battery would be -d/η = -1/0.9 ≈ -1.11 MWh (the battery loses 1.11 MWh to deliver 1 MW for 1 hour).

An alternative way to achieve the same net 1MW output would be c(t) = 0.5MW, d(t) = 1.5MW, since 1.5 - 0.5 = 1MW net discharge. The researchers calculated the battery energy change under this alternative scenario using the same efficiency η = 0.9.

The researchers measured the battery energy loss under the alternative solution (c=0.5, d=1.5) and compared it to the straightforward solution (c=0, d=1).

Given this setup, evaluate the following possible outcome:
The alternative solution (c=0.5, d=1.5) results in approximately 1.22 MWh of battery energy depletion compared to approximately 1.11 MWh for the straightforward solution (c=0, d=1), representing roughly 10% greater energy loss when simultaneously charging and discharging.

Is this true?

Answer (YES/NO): YES